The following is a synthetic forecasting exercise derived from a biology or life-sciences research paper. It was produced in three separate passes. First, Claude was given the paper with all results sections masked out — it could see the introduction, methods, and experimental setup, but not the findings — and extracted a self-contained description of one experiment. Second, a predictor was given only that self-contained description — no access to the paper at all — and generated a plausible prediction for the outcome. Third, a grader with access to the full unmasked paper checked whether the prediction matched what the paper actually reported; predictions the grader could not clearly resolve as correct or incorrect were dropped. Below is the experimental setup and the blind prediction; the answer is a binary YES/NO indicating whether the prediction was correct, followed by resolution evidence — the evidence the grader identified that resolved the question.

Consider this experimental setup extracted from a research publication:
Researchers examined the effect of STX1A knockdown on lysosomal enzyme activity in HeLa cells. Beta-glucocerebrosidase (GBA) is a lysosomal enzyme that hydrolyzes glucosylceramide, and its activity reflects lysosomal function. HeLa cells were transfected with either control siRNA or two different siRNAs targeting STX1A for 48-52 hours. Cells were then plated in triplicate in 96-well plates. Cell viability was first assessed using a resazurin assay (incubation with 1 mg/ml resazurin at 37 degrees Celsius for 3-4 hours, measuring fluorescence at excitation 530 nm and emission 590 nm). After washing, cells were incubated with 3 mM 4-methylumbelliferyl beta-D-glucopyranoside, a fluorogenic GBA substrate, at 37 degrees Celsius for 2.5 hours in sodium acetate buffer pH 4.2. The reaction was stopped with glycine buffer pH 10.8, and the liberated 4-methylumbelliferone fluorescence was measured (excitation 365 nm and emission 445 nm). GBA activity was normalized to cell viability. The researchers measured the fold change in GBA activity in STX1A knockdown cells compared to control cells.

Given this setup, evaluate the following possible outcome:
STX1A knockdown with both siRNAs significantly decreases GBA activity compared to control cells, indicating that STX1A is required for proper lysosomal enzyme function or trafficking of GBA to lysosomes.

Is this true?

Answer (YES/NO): NO